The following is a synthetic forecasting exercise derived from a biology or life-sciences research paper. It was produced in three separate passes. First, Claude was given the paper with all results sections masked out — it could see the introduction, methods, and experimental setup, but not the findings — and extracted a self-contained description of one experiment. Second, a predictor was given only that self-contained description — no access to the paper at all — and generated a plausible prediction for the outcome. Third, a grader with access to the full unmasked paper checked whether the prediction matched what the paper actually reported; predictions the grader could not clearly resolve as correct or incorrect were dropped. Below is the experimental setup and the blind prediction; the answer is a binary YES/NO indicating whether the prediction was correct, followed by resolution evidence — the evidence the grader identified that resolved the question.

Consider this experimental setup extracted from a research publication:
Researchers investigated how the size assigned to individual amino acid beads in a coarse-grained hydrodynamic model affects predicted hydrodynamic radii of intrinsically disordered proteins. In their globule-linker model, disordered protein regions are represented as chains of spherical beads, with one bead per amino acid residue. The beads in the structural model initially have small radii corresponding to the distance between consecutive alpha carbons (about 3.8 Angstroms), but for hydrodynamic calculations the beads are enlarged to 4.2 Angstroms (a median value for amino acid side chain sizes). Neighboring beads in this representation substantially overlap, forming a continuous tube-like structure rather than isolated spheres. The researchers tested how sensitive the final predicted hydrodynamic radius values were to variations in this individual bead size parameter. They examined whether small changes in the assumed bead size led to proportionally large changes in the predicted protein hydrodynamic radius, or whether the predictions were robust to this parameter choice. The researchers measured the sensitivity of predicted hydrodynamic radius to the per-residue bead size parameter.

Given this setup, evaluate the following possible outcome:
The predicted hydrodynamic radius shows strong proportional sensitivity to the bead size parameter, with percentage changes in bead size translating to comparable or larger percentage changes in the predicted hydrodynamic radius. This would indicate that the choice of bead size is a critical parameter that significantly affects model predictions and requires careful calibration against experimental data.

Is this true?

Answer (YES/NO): NO